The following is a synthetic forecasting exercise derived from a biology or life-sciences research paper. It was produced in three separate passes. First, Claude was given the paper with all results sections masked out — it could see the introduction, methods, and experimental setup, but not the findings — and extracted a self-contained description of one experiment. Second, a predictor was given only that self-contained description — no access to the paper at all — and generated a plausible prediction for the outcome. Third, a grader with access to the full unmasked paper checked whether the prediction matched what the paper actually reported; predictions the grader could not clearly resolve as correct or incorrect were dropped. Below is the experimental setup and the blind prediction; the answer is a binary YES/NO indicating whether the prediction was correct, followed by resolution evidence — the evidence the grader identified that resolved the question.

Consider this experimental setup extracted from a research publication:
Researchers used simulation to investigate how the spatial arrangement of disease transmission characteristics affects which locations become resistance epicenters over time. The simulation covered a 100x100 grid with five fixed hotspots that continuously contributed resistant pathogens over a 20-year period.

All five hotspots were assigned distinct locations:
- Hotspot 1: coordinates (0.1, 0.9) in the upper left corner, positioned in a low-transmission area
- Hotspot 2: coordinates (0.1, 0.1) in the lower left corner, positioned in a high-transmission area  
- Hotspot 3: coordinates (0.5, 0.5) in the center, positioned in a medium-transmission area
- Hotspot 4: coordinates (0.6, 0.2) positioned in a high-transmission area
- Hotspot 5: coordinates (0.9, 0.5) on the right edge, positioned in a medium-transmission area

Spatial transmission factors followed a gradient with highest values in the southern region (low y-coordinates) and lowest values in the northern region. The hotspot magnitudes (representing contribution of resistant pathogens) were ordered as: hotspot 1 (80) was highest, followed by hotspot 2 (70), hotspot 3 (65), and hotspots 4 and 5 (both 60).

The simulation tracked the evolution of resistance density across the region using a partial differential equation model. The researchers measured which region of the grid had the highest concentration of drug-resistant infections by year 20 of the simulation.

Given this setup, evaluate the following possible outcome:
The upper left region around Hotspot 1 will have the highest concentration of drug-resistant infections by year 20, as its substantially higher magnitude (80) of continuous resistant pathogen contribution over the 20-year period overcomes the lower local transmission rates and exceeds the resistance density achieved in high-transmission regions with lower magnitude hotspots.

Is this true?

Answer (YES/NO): NO